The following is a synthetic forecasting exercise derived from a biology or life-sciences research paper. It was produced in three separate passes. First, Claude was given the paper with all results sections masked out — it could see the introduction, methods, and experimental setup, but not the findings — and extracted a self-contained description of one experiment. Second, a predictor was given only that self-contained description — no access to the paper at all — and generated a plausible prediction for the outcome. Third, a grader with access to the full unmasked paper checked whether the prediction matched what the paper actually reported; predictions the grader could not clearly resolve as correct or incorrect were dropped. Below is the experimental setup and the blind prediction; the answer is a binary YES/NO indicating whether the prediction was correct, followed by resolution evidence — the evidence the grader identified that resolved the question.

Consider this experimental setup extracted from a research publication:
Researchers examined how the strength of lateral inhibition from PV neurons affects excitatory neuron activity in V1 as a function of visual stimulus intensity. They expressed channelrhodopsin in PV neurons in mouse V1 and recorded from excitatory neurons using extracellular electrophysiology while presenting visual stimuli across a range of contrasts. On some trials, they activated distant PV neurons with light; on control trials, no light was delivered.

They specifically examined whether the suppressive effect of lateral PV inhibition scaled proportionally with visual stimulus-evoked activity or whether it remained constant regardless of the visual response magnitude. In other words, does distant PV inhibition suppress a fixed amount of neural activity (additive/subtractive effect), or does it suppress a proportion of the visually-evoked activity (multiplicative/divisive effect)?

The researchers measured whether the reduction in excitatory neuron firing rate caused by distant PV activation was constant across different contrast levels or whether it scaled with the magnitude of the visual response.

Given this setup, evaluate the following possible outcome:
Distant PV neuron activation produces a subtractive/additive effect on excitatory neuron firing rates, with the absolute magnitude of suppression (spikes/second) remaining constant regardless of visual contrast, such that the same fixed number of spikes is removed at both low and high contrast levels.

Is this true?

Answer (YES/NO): YES